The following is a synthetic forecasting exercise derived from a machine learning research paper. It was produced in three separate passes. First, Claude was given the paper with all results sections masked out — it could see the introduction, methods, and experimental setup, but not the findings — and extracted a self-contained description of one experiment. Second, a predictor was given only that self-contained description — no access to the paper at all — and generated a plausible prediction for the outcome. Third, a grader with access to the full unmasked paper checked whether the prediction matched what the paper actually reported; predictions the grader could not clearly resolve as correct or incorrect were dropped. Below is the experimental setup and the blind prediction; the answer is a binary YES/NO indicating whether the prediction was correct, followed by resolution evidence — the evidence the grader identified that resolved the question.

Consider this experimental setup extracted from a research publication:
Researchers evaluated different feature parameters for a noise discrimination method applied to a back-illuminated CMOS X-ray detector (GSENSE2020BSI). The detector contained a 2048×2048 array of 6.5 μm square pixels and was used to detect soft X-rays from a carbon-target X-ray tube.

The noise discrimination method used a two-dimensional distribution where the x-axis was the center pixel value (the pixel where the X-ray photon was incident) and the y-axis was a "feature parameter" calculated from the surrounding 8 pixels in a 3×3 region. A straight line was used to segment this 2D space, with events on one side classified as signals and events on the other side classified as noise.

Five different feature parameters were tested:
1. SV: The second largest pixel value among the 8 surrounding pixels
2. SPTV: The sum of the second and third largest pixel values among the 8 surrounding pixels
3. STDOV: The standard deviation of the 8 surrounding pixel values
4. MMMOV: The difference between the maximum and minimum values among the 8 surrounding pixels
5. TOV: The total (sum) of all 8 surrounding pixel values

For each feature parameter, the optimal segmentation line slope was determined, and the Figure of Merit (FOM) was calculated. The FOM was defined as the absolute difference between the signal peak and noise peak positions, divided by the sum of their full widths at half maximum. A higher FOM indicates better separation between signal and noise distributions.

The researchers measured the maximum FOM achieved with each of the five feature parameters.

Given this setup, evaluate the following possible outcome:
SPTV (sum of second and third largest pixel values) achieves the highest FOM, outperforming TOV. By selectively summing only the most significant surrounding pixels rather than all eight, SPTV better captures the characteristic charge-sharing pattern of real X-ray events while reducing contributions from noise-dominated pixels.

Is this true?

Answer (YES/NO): YES